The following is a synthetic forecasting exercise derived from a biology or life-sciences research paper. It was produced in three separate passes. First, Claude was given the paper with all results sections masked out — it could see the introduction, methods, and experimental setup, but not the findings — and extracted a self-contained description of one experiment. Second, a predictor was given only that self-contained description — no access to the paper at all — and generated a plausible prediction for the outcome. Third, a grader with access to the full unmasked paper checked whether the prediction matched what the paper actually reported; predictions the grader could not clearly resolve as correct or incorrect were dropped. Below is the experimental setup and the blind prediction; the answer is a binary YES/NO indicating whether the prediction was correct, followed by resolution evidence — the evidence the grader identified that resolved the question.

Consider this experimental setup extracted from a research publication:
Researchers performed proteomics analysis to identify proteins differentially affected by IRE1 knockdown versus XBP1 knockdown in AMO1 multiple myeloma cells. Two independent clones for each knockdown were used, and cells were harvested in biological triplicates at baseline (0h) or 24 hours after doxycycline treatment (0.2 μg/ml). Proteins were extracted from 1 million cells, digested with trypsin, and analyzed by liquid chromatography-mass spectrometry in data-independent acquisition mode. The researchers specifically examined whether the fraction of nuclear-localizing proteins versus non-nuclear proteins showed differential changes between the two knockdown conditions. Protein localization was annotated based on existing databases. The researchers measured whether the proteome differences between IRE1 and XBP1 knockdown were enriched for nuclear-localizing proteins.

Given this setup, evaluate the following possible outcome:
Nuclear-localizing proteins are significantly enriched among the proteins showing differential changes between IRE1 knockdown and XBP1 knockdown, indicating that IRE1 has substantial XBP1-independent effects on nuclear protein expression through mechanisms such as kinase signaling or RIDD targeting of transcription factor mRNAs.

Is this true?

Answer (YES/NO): YES